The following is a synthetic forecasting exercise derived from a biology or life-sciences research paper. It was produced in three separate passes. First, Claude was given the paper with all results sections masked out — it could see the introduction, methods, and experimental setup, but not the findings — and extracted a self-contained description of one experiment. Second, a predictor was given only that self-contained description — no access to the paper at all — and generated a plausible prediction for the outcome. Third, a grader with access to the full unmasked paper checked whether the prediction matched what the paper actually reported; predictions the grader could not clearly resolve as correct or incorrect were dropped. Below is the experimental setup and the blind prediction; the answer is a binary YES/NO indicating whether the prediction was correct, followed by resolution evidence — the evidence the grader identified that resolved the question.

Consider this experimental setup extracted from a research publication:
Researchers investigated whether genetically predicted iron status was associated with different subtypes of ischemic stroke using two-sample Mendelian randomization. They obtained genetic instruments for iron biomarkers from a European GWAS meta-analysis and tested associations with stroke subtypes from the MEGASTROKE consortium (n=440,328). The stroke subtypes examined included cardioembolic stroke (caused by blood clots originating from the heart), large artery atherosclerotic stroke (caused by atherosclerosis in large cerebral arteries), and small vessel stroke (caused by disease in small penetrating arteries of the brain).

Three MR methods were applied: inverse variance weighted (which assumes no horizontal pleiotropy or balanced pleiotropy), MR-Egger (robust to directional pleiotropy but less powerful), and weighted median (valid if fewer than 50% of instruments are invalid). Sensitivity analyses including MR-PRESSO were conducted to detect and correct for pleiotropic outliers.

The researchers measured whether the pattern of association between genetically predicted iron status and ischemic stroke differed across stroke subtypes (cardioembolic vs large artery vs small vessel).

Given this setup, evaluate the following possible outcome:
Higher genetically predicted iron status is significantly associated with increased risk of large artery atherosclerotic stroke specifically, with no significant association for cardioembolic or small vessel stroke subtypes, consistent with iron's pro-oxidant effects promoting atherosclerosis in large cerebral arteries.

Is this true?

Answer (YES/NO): NO